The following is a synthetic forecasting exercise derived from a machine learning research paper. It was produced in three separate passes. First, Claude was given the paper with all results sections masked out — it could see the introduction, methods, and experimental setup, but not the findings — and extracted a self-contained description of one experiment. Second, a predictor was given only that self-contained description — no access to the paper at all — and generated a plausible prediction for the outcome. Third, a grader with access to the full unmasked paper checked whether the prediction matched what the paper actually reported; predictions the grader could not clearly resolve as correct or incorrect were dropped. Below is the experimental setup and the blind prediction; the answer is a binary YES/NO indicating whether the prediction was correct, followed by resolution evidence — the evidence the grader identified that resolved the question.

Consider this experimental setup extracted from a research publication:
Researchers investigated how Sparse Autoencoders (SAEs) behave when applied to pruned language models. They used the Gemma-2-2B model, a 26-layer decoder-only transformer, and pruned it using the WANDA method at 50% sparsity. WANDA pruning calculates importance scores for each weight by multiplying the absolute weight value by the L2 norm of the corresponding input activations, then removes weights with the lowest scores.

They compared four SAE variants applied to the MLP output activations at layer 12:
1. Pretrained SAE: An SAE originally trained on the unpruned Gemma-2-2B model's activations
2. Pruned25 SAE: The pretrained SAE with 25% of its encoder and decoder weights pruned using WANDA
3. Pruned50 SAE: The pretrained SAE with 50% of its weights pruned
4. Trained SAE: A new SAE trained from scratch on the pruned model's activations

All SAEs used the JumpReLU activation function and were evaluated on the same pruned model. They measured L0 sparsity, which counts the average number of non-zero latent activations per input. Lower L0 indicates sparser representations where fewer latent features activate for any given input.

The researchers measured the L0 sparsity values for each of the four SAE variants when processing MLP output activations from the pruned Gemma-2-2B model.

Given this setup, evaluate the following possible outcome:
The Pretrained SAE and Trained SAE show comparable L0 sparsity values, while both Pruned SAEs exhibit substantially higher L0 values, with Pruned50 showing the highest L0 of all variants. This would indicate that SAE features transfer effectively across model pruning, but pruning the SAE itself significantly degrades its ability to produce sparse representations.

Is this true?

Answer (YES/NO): NO